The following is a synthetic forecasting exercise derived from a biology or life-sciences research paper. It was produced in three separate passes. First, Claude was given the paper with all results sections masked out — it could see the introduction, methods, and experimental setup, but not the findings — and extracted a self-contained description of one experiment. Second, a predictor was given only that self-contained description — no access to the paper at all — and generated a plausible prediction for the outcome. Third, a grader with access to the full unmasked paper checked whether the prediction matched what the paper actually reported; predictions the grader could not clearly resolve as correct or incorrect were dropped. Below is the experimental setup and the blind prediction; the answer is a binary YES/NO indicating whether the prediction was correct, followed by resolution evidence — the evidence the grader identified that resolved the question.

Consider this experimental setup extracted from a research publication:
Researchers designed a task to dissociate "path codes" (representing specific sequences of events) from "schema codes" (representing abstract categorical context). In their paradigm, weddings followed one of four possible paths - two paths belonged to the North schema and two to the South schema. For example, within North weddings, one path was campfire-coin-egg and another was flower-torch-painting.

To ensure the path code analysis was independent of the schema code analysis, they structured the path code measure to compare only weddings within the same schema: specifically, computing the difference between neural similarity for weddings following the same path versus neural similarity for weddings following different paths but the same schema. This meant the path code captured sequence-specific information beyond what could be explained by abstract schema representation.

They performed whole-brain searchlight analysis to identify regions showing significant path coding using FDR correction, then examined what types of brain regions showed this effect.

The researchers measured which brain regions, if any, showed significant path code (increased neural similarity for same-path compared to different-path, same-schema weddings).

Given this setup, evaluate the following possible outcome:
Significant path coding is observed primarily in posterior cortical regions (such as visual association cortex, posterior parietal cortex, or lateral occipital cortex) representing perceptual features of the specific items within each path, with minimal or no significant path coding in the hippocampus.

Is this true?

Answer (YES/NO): NO